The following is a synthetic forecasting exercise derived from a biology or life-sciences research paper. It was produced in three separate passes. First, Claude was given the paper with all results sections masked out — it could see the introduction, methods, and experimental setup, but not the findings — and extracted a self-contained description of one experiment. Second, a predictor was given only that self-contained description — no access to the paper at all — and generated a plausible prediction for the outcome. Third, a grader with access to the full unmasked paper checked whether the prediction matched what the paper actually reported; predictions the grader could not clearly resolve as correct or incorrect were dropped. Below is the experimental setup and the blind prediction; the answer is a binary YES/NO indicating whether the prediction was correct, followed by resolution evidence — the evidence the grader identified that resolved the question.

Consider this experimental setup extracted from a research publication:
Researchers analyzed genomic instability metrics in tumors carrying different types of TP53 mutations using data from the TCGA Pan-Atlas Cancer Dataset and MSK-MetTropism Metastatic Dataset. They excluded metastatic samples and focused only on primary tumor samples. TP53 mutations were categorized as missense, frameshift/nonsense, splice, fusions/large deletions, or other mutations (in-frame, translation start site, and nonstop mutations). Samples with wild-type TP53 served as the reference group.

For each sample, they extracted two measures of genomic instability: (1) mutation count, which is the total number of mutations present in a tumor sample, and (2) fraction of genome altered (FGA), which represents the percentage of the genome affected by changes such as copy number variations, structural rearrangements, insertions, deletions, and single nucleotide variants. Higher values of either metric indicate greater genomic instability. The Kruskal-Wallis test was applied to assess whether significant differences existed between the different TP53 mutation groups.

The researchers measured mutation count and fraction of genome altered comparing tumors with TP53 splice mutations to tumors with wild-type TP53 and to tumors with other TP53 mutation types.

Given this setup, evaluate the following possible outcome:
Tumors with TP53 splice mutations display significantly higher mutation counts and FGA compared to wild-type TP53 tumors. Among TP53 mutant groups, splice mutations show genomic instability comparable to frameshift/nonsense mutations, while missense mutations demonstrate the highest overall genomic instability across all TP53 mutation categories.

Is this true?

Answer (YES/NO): NO